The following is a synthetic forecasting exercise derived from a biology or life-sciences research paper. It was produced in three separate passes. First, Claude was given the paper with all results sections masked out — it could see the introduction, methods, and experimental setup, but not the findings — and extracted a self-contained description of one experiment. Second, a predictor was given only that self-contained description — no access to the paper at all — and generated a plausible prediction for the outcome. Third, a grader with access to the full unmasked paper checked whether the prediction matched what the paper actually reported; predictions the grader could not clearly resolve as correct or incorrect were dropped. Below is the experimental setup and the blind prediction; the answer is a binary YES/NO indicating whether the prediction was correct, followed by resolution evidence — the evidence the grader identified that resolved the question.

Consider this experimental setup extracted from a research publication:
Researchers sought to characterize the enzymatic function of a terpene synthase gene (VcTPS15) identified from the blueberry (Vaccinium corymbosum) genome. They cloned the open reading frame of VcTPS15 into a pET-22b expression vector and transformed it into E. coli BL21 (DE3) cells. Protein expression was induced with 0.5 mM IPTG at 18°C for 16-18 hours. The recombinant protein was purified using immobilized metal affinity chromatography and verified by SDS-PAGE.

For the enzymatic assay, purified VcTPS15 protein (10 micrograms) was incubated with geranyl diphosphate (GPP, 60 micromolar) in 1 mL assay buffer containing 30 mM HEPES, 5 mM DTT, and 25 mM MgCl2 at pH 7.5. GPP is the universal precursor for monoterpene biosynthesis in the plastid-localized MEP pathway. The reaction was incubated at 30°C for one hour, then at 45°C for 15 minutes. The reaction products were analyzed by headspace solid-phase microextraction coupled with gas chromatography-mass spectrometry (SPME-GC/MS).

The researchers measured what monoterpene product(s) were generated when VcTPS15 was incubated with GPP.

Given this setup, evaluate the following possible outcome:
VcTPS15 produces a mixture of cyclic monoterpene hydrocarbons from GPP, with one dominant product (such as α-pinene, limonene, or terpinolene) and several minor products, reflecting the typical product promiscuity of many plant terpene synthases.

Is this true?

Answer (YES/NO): NO